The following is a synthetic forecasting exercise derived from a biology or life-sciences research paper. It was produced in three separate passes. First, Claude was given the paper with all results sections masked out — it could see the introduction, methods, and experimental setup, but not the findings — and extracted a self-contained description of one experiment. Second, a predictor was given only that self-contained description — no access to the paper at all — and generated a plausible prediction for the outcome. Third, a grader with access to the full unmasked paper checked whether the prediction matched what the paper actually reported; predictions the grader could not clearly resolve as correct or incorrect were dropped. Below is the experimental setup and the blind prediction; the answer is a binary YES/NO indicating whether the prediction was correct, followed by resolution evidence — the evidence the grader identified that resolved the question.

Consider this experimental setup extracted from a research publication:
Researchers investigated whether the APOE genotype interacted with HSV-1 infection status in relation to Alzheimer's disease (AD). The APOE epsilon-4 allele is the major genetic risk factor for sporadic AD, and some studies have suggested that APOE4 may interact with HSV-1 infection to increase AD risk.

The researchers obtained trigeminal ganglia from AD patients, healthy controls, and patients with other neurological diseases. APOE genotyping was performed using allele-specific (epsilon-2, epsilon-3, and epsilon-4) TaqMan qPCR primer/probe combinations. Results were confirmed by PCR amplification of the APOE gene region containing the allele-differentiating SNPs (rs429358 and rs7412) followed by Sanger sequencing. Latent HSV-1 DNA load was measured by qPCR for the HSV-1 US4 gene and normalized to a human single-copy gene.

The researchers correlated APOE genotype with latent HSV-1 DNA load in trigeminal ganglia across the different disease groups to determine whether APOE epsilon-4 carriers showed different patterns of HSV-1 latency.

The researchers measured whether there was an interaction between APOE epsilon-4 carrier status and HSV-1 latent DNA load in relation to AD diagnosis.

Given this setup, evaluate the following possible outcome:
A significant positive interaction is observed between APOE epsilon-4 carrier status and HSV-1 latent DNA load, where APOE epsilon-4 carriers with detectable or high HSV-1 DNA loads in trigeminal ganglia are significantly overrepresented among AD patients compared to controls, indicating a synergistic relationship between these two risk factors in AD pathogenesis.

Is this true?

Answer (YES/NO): NO